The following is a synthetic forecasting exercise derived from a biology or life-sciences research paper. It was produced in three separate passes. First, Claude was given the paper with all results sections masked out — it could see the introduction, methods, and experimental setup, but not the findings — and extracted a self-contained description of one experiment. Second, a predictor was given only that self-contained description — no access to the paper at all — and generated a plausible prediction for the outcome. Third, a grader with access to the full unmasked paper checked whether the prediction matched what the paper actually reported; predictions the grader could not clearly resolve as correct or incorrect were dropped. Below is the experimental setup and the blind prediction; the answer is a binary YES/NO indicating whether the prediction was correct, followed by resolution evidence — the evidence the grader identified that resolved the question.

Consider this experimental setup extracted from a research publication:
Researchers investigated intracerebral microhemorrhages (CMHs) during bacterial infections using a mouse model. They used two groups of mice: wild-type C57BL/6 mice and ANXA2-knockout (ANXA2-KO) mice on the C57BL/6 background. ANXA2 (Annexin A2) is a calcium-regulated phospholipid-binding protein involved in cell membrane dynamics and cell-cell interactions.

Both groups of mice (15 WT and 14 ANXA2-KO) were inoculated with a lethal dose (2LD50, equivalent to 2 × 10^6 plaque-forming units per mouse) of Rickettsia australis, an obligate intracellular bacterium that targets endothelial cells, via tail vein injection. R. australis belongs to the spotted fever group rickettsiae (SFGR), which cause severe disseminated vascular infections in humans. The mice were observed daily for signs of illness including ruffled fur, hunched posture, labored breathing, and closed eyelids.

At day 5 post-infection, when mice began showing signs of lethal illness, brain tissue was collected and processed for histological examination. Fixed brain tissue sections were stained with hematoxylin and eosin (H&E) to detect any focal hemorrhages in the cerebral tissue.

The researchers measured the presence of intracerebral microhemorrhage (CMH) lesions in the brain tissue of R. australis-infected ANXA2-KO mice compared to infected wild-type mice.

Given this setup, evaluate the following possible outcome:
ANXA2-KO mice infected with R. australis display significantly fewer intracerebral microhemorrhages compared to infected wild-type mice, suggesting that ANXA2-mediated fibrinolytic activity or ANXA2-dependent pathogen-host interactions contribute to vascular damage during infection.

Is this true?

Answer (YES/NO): NO